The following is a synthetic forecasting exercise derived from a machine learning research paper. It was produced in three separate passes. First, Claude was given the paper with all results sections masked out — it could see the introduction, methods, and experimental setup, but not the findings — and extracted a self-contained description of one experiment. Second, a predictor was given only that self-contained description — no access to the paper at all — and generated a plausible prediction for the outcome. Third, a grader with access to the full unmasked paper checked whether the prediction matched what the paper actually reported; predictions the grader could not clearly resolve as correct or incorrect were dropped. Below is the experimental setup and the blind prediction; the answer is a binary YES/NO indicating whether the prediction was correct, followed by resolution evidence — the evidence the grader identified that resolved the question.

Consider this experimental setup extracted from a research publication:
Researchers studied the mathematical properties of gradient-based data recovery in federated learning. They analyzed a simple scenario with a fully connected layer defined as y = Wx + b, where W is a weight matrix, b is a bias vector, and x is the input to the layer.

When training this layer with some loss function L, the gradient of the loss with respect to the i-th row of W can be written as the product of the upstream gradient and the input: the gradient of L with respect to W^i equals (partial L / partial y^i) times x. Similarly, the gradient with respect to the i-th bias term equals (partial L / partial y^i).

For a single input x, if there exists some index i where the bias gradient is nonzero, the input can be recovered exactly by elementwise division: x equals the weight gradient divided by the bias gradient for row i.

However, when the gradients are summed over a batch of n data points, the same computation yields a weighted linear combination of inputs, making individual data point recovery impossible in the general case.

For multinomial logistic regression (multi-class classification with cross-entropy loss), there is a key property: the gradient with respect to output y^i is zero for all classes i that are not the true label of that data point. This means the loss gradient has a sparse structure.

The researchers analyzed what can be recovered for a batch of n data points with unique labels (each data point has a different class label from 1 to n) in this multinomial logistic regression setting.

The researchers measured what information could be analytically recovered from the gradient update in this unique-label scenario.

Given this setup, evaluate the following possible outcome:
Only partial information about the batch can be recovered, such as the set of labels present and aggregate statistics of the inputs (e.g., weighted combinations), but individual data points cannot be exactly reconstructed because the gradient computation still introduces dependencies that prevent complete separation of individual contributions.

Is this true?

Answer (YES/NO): NO